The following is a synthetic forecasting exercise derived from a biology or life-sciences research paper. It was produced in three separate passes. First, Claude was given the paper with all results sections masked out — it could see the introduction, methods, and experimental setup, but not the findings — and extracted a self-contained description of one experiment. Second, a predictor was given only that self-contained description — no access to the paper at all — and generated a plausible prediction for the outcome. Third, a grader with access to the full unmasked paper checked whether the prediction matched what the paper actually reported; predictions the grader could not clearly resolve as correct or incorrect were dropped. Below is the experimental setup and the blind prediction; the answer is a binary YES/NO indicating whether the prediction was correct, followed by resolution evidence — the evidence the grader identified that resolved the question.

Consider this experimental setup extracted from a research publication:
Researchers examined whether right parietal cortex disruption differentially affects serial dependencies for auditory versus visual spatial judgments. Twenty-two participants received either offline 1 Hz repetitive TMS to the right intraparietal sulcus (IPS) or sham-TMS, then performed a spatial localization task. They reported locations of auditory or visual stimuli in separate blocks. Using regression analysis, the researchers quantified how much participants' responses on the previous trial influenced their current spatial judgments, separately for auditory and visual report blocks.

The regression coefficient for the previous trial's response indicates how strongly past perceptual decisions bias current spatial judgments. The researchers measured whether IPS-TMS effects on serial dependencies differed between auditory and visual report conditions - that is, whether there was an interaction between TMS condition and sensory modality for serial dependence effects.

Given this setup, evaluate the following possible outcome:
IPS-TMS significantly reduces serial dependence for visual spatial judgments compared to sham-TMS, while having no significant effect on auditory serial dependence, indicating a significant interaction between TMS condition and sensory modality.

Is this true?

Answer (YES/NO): NO